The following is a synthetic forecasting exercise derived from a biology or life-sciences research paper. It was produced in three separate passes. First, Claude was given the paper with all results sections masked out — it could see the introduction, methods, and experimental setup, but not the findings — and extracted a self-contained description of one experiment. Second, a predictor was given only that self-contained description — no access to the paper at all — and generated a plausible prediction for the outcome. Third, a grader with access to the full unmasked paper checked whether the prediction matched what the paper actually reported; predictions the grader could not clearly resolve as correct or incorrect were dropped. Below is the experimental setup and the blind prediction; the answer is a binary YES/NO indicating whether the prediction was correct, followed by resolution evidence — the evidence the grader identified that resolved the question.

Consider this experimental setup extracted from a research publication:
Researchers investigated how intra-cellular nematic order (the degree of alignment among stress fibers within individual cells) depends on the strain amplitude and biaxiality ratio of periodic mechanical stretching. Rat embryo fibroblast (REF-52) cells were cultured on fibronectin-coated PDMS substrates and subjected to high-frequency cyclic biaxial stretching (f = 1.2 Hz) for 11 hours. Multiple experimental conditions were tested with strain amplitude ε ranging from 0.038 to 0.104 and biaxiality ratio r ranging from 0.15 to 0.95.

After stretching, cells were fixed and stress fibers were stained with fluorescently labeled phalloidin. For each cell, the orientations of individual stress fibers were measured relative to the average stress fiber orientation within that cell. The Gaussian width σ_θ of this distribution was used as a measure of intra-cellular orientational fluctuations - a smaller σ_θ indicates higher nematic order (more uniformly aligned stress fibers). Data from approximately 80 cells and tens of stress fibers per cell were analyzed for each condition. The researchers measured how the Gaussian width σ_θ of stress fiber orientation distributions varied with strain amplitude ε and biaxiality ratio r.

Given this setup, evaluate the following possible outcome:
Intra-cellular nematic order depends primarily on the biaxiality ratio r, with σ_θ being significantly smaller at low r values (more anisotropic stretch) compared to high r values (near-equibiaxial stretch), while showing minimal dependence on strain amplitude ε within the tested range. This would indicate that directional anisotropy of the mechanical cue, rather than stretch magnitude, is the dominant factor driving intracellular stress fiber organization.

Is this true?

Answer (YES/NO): NO